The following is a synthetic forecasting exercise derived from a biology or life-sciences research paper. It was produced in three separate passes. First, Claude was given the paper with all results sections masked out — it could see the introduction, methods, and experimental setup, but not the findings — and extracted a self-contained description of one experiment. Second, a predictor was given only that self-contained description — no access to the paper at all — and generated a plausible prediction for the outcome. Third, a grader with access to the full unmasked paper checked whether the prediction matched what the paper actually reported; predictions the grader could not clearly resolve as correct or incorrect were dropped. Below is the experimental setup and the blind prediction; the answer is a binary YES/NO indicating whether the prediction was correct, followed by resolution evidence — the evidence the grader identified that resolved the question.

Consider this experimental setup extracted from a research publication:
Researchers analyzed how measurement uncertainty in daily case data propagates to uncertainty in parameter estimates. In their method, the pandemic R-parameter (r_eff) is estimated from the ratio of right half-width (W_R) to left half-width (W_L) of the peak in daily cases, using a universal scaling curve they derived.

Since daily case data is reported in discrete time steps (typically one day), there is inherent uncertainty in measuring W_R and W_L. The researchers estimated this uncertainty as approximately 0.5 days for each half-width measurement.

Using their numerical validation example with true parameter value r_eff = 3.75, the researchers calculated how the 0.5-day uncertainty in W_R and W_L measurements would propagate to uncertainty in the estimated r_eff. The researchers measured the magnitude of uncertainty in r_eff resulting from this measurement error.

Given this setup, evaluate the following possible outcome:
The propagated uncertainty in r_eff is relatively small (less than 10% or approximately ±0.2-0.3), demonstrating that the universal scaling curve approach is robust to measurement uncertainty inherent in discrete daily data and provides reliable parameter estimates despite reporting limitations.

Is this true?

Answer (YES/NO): NO